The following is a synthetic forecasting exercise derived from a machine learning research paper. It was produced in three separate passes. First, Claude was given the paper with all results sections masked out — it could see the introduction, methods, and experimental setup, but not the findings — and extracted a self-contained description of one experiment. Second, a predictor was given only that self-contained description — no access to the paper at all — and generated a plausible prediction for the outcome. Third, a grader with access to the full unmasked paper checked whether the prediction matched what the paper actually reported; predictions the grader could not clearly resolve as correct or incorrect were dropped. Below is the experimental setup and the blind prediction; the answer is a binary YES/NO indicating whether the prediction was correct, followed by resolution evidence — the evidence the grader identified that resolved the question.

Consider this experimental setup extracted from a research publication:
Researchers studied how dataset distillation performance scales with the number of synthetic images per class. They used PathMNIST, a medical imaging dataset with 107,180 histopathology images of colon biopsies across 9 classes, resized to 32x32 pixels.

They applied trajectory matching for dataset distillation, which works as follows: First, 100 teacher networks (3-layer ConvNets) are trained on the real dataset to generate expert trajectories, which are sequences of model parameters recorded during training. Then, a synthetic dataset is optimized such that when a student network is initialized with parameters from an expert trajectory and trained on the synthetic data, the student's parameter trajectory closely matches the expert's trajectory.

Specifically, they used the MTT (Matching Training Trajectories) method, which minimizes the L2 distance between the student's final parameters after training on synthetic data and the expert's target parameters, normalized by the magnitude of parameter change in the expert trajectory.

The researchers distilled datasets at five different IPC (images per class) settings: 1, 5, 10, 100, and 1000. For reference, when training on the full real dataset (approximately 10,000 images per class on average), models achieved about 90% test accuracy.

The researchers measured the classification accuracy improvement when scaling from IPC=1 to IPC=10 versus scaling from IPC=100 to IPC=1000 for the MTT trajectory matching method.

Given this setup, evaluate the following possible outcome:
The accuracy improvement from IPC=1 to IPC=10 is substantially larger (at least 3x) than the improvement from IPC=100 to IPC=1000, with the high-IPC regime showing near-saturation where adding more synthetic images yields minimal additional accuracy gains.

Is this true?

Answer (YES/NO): YES